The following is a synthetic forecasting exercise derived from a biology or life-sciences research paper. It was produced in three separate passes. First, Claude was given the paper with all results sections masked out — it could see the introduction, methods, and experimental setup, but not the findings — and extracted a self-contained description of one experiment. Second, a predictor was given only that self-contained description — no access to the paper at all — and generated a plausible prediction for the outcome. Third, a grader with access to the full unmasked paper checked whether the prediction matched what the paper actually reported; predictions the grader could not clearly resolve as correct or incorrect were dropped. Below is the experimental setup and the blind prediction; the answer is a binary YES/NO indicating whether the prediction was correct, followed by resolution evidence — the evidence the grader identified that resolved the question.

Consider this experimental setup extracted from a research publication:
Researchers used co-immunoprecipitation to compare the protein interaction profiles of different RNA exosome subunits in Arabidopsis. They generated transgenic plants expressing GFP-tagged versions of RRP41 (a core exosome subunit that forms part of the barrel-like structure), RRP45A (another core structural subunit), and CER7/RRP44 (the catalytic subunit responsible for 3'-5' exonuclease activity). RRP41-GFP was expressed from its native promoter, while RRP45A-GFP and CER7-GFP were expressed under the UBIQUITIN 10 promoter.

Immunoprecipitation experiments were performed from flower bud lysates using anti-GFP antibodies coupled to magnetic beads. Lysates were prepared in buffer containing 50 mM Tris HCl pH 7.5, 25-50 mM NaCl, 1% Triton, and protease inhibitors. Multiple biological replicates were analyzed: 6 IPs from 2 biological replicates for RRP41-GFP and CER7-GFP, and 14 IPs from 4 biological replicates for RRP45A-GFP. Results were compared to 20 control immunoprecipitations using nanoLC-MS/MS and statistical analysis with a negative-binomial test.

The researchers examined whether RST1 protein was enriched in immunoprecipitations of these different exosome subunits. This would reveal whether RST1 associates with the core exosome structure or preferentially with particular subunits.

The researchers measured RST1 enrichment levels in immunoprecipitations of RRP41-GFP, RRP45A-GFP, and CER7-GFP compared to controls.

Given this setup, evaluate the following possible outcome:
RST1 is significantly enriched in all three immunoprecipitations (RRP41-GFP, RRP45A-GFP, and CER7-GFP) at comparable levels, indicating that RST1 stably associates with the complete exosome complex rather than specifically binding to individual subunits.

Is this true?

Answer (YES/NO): NO